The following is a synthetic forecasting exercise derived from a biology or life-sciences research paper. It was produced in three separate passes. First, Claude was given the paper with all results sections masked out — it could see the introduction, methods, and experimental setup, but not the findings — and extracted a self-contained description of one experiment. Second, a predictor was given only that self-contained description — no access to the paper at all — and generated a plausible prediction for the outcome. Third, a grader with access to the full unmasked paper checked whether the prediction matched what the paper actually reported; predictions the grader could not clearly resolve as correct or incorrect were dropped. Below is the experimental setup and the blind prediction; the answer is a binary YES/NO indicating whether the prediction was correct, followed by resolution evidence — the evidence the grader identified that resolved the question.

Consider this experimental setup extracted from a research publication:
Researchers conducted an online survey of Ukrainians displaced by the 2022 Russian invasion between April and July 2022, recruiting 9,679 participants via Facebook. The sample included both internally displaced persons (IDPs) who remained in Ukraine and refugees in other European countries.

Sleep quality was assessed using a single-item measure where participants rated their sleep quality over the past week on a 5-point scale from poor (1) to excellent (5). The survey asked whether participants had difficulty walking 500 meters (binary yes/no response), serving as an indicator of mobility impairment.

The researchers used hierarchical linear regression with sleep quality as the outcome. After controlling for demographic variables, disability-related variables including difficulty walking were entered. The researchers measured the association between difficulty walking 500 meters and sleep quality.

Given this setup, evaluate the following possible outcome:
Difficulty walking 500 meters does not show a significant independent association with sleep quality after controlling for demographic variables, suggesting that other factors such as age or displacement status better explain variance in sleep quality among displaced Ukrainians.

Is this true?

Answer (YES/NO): NO